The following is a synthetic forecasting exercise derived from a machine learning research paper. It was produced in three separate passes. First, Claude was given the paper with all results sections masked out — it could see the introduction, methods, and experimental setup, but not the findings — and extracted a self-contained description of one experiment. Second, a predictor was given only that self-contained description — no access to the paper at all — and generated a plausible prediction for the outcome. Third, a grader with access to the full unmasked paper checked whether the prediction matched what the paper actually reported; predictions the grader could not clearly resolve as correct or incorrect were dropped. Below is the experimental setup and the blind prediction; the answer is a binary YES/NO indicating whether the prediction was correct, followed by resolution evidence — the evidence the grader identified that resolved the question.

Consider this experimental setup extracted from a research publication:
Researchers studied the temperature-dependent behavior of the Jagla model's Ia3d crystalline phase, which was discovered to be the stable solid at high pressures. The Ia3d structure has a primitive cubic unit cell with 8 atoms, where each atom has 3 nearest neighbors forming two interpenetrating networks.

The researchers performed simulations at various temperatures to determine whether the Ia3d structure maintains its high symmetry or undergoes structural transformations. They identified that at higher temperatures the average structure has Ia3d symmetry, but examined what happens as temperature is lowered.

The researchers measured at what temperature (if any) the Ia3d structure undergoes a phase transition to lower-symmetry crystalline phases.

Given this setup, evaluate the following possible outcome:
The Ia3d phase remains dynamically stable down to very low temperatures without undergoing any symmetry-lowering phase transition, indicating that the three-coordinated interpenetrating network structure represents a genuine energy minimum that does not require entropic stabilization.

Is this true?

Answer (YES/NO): NO